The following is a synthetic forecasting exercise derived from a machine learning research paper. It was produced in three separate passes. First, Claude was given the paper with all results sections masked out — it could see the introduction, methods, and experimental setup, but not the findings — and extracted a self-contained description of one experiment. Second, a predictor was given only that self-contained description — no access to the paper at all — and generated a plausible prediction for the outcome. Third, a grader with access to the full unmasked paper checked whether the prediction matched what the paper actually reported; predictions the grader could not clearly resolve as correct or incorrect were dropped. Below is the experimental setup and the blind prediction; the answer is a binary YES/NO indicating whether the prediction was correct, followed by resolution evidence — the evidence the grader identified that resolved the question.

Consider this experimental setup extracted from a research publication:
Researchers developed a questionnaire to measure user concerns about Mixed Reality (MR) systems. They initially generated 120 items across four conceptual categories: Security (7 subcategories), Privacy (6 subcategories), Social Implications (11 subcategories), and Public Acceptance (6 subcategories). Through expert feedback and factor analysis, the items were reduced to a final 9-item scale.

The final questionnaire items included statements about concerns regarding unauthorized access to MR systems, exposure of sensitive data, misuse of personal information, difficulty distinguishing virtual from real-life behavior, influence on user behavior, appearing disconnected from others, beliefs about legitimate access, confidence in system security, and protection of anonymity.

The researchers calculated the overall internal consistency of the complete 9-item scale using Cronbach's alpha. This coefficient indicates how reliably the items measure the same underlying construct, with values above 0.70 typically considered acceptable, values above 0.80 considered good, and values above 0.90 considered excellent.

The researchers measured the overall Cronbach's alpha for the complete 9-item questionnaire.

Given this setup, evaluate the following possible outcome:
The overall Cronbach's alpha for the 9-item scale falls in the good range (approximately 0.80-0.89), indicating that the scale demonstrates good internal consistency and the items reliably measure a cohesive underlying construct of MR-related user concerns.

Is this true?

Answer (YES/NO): YES